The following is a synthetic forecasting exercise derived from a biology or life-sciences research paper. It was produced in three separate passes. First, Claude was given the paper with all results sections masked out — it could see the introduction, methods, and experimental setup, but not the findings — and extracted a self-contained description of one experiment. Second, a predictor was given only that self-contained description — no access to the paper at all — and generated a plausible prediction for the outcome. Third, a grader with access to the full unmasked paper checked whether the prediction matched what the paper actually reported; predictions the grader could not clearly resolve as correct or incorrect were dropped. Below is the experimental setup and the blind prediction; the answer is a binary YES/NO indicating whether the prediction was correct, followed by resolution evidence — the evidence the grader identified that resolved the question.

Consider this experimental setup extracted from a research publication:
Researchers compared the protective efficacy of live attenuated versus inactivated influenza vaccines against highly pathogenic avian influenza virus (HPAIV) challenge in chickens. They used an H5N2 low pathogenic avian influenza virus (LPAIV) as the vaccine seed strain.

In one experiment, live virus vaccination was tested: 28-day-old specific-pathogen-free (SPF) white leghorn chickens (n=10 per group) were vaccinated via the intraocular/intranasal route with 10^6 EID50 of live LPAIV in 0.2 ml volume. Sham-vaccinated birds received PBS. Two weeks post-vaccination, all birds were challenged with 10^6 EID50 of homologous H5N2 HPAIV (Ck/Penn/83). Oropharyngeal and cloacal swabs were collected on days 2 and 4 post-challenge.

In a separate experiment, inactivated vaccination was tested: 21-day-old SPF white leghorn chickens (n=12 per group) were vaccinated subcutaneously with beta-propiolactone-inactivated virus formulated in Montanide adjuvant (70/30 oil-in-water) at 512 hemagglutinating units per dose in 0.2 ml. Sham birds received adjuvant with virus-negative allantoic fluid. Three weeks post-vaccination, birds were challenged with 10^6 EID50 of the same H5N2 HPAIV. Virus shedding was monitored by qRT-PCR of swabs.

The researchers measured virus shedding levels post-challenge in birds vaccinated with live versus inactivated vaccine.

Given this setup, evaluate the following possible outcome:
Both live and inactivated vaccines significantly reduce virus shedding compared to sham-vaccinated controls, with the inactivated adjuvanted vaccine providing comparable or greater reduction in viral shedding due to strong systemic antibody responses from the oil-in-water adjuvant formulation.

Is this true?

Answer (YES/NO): NO